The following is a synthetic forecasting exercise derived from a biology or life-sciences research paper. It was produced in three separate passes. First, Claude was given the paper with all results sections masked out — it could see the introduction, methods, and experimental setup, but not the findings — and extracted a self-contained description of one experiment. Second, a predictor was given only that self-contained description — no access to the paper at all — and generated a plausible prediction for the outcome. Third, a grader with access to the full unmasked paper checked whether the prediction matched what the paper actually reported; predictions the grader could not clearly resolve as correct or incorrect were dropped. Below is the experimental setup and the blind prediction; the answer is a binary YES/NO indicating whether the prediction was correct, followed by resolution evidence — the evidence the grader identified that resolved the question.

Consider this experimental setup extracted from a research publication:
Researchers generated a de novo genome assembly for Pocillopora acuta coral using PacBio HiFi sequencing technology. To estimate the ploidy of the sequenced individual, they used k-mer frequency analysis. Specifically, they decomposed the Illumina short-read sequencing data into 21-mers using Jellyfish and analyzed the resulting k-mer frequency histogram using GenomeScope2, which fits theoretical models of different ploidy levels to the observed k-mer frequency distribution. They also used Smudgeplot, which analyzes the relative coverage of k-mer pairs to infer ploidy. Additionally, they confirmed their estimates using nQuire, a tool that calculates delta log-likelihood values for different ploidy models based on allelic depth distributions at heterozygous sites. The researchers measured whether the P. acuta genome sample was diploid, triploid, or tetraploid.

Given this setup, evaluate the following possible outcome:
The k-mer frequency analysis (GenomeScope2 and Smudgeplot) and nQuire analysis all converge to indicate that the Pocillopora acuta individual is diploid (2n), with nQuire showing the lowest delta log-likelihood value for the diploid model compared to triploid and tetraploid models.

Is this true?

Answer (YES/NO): NO